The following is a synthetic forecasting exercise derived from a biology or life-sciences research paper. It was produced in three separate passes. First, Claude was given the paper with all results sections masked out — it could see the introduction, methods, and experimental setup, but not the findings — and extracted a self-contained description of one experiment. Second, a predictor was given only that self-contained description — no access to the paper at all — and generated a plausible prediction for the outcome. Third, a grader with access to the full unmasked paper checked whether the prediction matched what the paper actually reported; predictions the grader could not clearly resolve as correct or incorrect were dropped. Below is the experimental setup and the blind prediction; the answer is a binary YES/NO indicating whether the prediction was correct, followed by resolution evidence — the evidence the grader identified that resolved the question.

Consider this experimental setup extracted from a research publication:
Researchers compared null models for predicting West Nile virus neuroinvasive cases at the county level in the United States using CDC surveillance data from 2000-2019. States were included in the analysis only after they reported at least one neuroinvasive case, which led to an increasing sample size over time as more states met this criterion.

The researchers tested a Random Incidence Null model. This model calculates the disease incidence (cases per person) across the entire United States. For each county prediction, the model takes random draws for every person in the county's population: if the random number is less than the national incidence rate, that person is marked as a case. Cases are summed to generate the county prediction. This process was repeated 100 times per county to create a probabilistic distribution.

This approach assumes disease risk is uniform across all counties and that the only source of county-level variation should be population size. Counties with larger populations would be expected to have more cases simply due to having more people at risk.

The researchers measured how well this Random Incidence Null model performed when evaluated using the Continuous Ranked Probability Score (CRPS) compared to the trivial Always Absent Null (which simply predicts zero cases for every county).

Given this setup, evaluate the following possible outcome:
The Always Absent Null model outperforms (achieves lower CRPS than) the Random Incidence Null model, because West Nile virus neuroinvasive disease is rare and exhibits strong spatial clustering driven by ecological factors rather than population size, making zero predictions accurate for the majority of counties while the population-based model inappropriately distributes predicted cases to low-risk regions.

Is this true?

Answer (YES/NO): YES